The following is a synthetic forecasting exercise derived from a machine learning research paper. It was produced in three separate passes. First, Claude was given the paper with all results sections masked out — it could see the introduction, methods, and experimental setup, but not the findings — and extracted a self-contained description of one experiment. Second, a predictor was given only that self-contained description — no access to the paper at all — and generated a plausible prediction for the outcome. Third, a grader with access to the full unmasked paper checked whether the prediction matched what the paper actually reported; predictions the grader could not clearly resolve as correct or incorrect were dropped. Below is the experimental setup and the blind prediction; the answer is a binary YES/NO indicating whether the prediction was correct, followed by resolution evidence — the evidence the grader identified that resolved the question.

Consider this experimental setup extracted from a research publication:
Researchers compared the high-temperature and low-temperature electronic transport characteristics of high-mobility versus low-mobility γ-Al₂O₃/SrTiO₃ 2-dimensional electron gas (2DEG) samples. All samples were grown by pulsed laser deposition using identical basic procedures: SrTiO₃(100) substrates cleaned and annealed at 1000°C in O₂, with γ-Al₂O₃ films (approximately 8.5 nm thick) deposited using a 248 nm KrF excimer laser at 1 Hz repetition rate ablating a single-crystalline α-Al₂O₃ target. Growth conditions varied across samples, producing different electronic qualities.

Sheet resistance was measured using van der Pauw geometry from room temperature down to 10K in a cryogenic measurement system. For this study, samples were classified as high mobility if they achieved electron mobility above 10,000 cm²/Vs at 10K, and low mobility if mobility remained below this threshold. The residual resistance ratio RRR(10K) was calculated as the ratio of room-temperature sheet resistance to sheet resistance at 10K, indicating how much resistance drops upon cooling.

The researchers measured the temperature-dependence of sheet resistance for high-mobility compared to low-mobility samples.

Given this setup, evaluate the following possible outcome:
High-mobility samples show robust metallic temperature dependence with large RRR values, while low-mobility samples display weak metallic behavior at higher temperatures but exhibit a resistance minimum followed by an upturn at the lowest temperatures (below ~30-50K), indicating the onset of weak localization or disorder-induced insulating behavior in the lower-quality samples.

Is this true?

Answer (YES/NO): NO